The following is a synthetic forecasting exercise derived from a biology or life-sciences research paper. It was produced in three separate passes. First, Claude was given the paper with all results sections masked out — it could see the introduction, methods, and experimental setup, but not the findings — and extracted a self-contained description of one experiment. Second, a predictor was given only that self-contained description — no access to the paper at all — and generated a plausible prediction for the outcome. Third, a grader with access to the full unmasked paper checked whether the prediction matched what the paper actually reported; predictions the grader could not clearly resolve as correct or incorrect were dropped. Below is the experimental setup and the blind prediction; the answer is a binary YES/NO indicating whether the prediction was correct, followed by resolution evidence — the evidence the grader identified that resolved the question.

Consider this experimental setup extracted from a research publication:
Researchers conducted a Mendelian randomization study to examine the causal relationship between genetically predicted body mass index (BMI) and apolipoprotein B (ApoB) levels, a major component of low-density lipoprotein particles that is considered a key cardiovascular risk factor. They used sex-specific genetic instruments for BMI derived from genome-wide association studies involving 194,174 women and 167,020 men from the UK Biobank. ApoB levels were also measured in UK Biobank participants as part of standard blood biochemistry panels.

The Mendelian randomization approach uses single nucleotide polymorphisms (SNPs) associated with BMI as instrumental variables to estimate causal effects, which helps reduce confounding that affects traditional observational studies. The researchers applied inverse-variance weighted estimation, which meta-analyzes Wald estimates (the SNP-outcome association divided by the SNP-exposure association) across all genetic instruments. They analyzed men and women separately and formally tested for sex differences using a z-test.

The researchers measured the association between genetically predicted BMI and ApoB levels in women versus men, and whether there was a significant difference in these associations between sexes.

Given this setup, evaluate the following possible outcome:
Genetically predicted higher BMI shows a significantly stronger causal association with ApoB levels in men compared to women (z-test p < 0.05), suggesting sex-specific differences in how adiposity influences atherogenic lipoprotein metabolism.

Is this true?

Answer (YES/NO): NO